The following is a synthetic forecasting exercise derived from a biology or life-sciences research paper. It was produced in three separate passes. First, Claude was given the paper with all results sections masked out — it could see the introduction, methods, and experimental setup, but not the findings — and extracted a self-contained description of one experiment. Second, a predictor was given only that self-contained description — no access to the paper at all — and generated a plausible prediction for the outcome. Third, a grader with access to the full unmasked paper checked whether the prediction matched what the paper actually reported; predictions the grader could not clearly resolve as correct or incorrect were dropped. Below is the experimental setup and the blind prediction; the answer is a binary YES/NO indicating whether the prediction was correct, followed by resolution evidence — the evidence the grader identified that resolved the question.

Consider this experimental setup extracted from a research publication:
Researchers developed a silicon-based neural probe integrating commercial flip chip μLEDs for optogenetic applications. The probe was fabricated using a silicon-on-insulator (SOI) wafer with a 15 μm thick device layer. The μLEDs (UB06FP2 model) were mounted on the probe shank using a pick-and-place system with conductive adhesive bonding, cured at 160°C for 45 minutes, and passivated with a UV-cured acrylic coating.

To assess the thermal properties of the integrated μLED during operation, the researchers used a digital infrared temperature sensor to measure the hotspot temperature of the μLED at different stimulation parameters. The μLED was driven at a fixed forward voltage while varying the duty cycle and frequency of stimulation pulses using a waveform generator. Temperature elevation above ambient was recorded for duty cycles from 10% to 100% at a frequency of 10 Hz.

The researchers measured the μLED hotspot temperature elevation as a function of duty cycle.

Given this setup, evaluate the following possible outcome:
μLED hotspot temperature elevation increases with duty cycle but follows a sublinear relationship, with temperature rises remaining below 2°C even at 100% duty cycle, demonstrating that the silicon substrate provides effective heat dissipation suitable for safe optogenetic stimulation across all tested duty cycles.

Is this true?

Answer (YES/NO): NO